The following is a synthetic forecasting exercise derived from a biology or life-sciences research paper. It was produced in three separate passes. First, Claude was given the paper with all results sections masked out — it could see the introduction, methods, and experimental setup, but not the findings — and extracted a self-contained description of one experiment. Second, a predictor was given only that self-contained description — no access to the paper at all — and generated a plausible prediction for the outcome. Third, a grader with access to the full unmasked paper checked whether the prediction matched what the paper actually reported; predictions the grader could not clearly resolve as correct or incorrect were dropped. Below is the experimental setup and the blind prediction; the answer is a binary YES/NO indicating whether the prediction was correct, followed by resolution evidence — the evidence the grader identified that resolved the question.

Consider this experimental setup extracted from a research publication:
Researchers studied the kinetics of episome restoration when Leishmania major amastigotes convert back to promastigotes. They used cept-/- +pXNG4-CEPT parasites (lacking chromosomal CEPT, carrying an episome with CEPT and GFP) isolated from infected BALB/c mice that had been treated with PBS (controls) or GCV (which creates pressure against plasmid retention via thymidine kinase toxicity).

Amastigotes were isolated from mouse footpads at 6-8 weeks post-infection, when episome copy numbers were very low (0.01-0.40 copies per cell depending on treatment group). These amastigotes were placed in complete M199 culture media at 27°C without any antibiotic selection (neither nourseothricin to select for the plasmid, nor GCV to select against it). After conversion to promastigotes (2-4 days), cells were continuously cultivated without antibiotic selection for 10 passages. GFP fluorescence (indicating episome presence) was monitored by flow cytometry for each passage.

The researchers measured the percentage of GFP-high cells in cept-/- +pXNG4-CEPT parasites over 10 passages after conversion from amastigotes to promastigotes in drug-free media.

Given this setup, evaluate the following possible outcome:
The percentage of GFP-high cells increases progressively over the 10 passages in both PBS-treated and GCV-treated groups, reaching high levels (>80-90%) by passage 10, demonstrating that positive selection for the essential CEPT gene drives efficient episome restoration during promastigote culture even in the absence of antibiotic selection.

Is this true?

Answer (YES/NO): NO